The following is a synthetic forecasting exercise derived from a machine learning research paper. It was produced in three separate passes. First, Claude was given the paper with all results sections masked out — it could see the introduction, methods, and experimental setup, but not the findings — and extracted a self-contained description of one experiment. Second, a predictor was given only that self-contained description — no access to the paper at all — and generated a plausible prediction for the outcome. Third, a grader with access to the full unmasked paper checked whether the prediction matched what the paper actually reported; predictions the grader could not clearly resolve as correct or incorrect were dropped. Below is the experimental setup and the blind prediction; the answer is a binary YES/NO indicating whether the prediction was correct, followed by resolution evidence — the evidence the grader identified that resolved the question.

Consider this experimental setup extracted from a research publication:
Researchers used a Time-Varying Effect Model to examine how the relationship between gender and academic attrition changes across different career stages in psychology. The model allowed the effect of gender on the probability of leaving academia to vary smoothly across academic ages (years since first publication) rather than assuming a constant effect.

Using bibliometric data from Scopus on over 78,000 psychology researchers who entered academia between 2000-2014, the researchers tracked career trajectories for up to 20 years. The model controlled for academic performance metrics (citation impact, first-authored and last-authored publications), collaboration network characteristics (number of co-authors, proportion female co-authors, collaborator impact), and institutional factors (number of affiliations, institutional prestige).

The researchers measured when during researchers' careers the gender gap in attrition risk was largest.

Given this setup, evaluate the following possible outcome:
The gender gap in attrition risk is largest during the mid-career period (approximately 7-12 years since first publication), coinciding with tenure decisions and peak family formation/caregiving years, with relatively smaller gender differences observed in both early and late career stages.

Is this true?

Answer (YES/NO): NO